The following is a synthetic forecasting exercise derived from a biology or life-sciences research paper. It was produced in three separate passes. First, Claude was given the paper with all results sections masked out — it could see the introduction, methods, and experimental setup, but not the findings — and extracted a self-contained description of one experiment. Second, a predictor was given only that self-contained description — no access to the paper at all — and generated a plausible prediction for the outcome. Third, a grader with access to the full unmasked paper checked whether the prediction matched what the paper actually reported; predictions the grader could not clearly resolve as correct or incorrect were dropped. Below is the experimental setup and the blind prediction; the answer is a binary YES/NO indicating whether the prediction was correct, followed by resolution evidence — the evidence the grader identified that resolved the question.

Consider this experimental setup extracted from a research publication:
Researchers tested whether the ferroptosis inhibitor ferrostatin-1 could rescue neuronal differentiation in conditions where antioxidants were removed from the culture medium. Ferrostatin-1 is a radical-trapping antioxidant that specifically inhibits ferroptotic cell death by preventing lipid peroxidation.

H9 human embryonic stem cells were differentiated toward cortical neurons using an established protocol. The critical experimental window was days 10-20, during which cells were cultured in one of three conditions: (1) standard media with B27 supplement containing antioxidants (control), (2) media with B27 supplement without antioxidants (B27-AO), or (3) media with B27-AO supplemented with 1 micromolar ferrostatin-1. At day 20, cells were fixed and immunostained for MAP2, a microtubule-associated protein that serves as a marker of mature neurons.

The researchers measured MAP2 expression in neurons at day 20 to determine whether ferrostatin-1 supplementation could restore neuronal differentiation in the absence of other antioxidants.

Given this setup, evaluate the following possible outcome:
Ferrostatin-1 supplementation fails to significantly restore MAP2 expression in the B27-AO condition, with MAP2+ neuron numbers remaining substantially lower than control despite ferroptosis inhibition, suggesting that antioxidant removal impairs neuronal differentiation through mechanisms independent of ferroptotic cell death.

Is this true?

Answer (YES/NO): NO